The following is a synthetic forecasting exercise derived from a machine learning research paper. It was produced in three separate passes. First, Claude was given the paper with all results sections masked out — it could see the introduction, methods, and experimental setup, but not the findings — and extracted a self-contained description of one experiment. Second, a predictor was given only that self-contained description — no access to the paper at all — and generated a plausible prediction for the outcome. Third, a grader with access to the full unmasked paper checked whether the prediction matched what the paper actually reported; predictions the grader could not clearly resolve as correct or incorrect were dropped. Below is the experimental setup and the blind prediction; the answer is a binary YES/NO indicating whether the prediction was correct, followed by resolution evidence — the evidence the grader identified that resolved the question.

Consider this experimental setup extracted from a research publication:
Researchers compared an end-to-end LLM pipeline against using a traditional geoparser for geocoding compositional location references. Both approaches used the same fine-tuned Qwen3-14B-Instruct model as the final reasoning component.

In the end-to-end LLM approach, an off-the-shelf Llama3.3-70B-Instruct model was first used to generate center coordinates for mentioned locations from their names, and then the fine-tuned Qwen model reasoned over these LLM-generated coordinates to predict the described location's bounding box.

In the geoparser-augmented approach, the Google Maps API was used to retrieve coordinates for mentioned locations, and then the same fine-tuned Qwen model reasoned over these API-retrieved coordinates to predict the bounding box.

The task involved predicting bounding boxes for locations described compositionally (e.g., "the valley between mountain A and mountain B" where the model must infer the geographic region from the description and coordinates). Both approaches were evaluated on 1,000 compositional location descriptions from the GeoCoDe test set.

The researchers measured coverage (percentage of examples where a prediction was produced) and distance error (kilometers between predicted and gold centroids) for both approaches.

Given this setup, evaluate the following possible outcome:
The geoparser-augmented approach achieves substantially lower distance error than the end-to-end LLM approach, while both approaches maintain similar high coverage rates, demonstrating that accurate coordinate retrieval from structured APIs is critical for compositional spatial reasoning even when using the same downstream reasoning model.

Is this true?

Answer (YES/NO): NO